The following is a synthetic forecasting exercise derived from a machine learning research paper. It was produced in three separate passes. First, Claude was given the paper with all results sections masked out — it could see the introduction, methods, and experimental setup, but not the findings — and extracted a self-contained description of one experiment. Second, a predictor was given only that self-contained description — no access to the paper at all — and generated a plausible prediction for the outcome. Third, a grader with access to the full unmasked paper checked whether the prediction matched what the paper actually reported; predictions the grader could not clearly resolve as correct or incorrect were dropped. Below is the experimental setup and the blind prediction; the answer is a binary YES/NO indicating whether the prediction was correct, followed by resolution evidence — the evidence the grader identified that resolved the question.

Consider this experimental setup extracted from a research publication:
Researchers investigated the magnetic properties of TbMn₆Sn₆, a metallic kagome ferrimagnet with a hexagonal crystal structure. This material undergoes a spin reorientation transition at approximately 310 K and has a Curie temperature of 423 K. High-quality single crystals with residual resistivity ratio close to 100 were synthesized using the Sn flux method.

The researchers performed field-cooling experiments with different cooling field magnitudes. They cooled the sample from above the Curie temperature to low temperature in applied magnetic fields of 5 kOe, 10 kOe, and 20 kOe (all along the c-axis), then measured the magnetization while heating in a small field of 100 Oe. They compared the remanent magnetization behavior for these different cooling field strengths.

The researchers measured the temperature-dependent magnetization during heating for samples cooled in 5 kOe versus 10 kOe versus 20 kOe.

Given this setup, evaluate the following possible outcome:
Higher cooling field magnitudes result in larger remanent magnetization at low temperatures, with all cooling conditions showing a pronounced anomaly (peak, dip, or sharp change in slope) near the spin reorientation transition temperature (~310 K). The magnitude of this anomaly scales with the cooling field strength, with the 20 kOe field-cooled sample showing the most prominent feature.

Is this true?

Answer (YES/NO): NO